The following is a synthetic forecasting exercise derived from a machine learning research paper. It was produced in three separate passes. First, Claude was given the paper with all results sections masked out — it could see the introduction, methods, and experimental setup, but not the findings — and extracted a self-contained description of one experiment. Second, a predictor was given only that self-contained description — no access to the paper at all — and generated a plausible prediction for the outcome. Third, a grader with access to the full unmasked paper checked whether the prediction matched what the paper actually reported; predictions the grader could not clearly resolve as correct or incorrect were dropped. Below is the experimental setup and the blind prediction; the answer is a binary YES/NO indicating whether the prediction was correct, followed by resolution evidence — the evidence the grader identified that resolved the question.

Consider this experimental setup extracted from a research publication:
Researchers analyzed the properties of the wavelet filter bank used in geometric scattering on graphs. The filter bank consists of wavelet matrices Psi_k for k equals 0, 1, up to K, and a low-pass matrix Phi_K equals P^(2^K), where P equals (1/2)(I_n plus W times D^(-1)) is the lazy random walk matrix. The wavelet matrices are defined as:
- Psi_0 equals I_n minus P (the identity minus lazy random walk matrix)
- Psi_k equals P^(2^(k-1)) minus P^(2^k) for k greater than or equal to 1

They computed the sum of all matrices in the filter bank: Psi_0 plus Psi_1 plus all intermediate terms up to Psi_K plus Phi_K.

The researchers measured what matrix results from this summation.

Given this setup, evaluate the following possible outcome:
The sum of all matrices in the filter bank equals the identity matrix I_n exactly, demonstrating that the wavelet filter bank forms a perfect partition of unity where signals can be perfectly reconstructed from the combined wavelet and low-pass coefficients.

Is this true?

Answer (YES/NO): YES